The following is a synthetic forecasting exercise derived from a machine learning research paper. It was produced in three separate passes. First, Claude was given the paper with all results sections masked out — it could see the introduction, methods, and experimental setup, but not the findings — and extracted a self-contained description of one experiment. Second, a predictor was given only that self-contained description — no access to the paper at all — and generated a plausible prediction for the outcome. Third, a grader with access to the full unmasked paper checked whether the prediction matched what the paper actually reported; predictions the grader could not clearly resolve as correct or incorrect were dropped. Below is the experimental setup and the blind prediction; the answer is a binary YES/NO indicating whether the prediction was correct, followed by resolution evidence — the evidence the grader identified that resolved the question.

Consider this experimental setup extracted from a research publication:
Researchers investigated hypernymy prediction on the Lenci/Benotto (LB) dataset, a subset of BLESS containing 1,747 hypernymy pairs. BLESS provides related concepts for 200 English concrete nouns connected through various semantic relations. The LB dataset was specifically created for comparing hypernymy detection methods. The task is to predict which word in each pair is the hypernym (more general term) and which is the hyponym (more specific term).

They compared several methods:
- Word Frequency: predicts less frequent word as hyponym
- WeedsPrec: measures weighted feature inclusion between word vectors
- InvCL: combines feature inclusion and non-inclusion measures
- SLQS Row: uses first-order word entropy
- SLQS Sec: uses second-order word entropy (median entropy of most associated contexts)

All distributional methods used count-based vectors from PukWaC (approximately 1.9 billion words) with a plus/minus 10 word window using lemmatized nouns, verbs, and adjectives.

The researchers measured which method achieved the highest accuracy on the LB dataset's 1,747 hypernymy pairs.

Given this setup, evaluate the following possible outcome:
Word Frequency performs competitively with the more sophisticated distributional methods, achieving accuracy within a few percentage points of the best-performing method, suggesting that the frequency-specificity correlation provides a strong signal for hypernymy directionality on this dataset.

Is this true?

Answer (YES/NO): YES